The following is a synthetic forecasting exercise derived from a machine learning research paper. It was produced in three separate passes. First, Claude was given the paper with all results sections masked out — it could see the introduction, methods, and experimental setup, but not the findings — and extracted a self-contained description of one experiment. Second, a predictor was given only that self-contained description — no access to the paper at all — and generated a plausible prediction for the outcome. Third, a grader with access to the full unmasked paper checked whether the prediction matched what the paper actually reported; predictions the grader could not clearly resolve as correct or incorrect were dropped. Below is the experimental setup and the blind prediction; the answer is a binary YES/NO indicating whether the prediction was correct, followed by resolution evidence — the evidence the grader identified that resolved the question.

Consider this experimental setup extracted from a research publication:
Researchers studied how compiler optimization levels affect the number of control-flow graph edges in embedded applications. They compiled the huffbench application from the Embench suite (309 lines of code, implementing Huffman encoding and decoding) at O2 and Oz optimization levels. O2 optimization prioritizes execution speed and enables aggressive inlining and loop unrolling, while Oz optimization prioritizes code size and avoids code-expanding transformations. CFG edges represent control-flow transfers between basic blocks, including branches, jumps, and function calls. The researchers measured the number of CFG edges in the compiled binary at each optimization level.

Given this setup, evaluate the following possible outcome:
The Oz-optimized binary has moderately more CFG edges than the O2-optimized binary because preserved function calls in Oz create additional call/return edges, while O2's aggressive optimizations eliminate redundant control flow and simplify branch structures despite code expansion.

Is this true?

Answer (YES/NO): NO